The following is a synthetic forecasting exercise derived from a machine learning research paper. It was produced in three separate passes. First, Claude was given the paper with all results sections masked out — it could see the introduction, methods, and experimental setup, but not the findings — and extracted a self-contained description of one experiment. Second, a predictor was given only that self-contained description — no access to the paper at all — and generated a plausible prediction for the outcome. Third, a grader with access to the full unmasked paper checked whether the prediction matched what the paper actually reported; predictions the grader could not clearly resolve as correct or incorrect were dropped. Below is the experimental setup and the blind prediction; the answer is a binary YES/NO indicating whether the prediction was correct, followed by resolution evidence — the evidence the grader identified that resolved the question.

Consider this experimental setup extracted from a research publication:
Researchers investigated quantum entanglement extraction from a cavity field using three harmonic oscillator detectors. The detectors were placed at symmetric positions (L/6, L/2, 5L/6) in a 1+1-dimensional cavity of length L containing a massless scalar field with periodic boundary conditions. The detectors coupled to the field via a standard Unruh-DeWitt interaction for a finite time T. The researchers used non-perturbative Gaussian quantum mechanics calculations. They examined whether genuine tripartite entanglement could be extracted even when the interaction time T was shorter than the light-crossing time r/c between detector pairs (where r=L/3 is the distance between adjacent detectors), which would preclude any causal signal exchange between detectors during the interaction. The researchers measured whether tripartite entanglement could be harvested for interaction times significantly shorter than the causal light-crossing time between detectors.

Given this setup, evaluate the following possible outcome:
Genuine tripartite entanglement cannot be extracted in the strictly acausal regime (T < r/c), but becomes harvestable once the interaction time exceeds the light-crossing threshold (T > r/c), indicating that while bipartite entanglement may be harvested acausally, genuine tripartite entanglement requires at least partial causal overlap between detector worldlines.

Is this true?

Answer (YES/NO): NO